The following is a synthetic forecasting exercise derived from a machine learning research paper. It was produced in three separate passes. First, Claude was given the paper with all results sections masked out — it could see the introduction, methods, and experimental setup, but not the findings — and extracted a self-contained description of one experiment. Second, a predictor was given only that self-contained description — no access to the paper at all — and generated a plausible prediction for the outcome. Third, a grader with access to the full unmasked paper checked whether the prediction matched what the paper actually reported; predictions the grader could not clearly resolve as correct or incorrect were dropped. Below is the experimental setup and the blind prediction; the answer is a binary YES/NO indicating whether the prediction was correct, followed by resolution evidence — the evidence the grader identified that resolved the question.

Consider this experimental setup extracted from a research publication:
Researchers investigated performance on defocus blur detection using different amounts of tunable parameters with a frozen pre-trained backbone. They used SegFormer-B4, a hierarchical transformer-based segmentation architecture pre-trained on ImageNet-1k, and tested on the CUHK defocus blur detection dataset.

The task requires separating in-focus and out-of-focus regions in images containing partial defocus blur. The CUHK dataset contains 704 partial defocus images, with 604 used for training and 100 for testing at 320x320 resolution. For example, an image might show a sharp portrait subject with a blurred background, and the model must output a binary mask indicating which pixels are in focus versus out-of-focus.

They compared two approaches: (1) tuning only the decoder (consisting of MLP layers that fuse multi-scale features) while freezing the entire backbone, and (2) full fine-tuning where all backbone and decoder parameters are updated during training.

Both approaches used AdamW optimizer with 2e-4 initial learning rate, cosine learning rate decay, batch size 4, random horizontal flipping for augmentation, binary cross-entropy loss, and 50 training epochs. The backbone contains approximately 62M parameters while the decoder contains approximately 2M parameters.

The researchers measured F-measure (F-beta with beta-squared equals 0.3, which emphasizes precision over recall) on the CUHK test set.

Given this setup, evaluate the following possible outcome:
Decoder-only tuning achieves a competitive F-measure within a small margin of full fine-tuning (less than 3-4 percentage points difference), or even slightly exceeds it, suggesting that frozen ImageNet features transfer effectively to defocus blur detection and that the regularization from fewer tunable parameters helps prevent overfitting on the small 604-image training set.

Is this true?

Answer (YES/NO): NO